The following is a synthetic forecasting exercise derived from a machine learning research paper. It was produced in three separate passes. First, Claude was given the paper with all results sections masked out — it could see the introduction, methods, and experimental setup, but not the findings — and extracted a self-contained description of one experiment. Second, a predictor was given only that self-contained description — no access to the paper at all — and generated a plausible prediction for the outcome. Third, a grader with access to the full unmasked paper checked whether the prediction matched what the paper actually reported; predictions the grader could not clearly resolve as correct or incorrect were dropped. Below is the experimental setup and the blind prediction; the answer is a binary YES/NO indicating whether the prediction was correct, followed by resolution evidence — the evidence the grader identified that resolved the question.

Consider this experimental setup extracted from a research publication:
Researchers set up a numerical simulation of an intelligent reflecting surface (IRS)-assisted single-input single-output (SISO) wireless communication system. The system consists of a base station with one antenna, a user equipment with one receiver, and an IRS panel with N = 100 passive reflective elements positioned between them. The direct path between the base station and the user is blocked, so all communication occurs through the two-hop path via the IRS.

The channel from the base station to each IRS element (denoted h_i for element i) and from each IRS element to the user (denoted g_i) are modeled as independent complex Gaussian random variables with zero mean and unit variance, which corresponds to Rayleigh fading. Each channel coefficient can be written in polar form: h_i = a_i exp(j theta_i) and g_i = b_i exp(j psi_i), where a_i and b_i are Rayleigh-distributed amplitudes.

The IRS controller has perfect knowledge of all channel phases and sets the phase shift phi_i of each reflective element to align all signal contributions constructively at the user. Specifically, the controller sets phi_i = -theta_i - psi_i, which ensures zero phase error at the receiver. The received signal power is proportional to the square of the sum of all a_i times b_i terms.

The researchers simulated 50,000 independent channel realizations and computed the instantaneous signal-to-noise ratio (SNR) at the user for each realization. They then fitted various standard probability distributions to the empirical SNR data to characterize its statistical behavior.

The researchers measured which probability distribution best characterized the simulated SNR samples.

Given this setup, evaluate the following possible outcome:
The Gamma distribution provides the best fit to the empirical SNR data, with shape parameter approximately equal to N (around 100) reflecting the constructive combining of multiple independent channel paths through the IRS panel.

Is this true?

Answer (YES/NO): NO